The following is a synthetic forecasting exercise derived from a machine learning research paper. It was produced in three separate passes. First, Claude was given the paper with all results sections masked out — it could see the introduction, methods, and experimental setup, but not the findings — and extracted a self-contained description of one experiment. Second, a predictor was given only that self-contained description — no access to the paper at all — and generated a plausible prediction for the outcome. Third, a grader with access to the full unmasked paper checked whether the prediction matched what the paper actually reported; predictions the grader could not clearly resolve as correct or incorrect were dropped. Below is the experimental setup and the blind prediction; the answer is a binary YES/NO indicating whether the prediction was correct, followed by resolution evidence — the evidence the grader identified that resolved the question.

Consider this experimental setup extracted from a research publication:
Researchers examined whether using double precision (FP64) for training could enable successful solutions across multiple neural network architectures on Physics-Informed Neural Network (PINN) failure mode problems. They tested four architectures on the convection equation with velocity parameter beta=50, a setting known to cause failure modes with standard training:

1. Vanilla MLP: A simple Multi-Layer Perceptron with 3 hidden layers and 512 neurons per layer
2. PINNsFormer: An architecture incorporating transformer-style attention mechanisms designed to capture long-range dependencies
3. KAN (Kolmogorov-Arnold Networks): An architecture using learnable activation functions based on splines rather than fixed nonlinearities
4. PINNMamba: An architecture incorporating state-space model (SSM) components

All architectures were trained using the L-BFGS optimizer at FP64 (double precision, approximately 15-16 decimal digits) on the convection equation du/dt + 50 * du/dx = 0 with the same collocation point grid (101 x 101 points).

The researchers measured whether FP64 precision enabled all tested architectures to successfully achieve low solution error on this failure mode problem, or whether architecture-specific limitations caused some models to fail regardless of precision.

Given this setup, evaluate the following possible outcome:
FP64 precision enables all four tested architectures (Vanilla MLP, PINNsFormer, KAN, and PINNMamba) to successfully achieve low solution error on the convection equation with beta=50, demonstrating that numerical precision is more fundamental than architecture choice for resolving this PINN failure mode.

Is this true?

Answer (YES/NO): YES